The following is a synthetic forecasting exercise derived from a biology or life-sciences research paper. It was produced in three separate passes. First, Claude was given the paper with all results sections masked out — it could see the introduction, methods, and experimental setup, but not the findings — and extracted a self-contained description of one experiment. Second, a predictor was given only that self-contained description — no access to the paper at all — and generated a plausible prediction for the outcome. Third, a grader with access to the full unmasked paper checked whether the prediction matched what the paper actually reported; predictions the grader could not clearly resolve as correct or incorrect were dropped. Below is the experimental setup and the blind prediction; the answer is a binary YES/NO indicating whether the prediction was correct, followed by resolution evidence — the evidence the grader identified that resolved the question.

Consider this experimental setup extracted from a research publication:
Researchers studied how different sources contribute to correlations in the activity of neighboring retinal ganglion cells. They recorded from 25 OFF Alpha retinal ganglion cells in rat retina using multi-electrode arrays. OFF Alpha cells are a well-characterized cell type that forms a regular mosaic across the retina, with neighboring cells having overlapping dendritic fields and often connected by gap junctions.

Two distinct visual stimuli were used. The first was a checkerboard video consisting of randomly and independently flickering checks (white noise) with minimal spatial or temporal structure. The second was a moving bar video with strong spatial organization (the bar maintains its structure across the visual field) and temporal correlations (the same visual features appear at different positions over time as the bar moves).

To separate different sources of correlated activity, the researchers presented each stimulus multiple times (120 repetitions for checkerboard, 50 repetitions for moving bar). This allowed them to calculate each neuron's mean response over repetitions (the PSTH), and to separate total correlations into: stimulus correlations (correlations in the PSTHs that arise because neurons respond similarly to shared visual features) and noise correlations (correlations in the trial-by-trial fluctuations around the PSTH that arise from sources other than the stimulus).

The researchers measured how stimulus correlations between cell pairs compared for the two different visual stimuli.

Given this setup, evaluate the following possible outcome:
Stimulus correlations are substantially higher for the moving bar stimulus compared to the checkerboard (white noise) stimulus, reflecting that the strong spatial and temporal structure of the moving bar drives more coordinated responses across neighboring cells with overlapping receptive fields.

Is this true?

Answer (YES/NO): YES